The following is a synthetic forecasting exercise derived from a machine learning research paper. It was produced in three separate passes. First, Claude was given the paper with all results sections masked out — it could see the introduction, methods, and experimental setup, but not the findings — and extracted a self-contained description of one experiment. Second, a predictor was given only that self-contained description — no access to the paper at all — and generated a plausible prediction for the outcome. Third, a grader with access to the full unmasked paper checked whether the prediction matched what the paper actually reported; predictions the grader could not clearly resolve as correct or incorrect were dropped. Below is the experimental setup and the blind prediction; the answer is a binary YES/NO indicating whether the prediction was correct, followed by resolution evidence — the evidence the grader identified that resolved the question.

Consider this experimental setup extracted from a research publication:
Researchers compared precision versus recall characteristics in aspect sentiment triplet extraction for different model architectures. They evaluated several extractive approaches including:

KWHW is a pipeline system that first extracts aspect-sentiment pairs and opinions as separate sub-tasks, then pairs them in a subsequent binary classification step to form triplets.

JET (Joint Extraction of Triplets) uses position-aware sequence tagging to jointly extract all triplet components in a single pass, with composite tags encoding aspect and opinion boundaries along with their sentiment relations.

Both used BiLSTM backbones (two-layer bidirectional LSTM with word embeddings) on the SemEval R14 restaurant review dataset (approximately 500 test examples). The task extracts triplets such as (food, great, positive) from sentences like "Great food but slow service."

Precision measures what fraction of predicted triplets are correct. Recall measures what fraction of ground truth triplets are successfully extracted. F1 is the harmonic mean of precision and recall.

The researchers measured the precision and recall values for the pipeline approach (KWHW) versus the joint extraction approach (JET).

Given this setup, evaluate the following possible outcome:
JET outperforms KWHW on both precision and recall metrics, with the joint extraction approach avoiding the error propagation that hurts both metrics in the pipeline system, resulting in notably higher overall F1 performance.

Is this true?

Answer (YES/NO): NO